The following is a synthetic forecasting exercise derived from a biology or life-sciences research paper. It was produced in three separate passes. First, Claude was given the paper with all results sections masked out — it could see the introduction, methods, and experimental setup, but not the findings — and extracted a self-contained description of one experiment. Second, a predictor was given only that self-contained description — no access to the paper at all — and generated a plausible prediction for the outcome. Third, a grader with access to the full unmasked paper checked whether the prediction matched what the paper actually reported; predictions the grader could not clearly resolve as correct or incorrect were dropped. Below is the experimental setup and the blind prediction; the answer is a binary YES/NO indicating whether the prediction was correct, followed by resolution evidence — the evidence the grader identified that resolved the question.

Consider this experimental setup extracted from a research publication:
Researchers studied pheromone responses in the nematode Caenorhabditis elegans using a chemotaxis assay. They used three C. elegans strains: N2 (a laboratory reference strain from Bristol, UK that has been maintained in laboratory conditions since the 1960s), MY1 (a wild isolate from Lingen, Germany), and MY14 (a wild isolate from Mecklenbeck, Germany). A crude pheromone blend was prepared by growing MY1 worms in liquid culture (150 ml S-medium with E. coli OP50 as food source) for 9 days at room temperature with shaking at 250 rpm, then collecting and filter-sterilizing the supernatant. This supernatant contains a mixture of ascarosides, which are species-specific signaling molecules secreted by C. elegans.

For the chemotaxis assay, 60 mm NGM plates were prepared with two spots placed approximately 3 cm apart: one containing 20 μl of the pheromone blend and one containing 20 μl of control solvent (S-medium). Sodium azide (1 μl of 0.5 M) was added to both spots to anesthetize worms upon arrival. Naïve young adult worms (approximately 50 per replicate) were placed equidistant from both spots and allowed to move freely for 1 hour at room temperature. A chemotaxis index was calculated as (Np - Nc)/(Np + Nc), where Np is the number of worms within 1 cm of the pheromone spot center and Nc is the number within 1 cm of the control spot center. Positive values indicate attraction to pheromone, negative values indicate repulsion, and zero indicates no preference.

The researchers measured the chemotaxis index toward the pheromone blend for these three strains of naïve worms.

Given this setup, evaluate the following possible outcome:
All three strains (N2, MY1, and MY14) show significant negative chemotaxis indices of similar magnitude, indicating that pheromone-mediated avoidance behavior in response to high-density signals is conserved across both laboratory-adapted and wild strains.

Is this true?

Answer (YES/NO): NO